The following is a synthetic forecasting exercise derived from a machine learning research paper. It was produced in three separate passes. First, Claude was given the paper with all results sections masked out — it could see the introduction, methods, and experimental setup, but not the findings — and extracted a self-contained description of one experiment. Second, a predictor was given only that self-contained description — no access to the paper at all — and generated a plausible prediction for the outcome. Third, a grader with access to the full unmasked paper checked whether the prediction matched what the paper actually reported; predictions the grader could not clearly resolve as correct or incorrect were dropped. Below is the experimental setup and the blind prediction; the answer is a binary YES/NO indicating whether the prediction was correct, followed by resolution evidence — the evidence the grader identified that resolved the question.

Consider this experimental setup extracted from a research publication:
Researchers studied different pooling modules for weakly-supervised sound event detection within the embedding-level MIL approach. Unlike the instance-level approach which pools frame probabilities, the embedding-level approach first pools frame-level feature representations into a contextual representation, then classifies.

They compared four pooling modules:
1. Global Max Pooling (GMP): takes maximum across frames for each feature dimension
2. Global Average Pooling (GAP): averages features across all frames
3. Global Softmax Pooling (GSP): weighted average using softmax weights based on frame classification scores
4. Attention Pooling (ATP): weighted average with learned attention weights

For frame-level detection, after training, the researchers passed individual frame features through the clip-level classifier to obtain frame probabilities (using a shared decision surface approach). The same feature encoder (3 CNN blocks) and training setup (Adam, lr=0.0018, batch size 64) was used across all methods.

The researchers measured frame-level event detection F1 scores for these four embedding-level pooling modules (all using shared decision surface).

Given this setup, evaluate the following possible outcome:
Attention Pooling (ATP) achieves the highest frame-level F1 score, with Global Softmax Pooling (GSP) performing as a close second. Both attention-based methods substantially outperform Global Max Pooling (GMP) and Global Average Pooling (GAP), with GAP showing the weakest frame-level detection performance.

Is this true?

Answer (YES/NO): NO